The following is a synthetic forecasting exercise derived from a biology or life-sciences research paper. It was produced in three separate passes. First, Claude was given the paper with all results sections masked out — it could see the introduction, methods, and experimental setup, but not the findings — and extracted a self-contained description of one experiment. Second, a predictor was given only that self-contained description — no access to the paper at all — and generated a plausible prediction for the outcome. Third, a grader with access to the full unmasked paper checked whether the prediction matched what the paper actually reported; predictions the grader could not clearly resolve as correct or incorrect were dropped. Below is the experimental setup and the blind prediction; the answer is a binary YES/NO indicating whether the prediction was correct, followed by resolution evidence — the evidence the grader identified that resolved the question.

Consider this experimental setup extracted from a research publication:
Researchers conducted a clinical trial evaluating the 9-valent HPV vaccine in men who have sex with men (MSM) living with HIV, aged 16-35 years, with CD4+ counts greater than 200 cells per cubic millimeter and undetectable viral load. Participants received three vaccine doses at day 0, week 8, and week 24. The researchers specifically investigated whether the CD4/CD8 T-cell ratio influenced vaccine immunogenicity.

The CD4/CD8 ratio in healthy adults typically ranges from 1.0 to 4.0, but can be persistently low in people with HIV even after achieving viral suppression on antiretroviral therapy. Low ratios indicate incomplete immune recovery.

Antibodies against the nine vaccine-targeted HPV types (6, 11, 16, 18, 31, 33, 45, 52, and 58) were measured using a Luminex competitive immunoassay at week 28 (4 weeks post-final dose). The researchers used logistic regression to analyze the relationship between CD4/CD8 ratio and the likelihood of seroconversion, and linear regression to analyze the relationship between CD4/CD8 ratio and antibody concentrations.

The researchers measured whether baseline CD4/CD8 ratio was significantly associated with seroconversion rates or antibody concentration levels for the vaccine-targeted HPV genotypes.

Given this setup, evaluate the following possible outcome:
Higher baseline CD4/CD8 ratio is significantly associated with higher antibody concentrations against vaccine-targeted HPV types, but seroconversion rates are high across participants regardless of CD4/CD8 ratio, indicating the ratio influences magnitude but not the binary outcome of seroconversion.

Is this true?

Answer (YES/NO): NO